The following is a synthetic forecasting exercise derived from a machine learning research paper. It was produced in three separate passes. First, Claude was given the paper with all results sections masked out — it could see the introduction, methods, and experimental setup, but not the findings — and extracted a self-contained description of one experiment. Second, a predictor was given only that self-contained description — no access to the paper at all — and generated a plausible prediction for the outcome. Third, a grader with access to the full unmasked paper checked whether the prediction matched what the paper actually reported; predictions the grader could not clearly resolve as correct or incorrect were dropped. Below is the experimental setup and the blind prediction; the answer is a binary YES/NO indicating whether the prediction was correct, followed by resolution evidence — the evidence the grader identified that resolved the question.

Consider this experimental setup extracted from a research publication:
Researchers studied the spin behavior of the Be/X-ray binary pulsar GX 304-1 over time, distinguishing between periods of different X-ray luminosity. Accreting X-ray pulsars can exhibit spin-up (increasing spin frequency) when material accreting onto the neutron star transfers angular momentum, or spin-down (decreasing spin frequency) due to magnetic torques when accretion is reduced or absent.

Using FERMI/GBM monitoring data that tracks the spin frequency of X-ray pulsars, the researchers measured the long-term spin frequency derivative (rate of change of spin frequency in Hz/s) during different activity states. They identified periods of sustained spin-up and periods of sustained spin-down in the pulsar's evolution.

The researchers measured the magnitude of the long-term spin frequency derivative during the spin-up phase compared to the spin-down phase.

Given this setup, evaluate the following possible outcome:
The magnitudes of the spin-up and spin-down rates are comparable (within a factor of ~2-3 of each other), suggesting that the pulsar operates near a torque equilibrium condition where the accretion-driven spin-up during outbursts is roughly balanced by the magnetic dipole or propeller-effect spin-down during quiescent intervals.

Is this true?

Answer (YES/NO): YES